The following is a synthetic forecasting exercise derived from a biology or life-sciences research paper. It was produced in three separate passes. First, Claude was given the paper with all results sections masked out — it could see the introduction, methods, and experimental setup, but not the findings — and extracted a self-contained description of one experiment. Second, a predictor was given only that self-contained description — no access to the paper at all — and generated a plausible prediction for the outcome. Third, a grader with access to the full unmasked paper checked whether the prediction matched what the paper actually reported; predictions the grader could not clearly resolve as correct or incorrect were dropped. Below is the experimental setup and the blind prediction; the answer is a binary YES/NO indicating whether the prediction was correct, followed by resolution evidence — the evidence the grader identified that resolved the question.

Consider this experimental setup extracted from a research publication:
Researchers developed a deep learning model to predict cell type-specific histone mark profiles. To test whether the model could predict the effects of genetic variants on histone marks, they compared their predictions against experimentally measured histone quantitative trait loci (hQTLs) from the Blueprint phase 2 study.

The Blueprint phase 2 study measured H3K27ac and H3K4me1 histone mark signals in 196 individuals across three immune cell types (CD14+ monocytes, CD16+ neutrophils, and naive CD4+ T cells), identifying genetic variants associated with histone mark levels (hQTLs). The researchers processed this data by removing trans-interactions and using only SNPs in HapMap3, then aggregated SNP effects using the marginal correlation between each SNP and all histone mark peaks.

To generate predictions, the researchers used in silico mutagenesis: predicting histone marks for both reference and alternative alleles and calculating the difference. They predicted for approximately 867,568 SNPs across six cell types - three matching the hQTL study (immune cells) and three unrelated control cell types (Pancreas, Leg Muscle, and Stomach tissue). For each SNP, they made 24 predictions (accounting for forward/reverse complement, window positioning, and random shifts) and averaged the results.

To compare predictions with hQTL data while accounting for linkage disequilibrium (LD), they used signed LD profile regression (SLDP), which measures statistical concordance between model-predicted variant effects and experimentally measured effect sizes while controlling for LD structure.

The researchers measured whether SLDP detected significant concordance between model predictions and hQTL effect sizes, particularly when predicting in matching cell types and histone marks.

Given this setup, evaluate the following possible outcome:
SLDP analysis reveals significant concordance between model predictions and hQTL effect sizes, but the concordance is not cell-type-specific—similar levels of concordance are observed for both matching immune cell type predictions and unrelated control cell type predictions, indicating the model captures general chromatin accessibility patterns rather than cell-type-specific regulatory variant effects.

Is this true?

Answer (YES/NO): NO